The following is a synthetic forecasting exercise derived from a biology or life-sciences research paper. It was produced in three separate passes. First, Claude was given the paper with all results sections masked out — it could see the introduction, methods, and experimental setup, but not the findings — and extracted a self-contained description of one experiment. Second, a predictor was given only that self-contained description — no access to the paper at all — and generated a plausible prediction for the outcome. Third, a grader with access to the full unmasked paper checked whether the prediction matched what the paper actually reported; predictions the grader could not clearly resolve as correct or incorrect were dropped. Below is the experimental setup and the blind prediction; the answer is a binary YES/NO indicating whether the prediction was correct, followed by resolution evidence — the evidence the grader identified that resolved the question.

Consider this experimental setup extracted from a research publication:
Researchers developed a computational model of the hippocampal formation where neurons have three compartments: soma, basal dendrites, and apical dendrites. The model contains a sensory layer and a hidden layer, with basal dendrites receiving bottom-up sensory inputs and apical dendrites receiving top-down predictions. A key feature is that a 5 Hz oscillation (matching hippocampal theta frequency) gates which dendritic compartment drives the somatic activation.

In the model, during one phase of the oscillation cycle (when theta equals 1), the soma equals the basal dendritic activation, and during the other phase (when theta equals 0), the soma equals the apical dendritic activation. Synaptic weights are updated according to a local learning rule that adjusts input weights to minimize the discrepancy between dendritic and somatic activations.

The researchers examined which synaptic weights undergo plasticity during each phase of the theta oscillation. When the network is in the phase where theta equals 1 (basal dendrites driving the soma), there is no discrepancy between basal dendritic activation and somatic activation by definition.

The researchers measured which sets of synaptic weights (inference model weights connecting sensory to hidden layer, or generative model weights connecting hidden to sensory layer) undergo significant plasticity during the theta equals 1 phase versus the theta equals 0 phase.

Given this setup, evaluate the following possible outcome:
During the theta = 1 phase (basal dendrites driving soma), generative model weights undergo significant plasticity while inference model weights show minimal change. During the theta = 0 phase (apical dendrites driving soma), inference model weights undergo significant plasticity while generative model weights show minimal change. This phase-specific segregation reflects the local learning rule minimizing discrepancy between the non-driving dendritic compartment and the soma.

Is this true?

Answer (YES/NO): YES